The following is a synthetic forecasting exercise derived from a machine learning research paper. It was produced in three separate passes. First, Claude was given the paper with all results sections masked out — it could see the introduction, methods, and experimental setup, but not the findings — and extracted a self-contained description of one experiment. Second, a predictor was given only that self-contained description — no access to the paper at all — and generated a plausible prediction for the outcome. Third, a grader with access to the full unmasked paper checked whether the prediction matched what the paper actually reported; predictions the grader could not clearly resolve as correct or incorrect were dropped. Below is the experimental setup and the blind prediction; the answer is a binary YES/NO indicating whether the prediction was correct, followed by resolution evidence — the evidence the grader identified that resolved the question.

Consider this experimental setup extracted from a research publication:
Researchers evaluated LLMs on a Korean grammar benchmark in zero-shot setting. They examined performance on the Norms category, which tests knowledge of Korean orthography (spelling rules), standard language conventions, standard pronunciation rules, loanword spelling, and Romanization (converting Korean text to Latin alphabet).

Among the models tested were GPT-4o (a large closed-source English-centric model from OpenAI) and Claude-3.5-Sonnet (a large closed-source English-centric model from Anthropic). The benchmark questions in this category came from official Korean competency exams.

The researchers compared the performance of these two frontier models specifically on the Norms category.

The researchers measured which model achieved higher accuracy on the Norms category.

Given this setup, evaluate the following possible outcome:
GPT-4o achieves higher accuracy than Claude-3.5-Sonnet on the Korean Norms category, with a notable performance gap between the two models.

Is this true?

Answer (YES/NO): YES